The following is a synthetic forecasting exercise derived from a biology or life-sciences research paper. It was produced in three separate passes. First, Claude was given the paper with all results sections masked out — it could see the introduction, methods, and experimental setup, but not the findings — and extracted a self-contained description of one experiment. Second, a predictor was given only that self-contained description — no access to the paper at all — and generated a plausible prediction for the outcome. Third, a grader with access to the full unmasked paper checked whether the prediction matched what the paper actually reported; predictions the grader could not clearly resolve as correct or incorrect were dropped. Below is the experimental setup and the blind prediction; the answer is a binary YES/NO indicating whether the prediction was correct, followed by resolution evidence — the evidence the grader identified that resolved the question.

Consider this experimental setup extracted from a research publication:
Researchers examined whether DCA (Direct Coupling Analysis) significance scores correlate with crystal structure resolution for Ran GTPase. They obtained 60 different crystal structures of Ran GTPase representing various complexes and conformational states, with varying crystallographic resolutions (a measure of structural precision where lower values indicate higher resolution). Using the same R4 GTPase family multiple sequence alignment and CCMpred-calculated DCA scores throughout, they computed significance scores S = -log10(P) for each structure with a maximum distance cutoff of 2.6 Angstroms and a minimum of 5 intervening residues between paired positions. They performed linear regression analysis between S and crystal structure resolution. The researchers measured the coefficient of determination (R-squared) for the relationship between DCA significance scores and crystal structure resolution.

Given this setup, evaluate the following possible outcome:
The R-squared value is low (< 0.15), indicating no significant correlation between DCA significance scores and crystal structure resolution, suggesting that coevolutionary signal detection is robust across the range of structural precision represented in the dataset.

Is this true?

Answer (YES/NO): YES